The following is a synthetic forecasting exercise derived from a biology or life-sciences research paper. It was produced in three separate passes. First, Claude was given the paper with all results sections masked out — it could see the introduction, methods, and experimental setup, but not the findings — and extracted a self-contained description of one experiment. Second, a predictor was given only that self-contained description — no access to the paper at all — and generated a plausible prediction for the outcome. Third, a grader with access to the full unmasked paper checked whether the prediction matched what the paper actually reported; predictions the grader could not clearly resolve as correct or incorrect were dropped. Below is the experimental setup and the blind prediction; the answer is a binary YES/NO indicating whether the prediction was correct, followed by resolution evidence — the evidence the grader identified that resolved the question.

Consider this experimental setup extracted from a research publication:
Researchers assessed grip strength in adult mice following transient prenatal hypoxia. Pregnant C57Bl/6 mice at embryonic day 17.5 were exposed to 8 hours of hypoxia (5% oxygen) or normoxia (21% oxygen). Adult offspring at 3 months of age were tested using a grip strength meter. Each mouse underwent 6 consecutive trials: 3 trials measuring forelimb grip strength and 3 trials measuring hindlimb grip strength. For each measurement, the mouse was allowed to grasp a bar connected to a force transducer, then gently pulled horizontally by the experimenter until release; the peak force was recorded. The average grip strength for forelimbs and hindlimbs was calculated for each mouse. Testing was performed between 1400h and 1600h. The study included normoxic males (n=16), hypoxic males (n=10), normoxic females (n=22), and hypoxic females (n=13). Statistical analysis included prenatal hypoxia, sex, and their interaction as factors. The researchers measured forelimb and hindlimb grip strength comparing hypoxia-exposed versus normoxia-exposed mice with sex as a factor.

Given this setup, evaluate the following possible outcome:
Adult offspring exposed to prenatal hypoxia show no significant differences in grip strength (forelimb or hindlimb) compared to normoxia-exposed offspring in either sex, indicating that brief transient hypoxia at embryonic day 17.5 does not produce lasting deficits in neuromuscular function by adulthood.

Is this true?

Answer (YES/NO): NO